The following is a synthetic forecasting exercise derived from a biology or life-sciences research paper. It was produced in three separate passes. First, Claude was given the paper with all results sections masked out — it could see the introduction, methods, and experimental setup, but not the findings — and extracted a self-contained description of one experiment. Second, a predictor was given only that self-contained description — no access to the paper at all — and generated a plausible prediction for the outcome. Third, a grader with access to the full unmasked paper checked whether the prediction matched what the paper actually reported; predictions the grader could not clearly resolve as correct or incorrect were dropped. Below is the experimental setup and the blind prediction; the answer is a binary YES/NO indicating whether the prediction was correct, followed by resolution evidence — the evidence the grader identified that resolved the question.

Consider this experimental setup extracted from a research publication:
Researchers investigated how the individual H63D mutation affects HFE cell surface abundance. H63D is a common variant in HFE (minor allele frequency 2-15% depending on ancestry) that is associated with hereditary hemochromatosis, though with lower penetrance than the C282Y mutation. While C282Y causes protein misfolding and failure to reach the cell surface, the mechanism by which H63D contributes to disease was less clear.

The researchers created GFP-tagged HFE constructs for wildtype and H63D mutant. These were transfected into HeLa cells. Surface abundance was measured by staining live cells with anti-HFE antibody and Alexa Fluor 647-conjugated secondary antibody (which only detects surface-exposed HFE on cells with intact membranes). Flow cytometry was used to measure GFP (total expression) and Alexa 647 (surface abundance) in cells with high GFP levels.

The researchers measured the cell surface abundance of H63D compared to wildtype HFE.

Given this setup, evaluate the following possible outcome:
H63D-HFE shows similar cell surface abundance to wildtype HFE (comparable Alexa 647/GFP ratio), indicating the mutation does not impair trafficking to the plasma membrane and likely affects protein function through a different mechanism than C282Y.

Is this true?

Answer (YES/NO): NO